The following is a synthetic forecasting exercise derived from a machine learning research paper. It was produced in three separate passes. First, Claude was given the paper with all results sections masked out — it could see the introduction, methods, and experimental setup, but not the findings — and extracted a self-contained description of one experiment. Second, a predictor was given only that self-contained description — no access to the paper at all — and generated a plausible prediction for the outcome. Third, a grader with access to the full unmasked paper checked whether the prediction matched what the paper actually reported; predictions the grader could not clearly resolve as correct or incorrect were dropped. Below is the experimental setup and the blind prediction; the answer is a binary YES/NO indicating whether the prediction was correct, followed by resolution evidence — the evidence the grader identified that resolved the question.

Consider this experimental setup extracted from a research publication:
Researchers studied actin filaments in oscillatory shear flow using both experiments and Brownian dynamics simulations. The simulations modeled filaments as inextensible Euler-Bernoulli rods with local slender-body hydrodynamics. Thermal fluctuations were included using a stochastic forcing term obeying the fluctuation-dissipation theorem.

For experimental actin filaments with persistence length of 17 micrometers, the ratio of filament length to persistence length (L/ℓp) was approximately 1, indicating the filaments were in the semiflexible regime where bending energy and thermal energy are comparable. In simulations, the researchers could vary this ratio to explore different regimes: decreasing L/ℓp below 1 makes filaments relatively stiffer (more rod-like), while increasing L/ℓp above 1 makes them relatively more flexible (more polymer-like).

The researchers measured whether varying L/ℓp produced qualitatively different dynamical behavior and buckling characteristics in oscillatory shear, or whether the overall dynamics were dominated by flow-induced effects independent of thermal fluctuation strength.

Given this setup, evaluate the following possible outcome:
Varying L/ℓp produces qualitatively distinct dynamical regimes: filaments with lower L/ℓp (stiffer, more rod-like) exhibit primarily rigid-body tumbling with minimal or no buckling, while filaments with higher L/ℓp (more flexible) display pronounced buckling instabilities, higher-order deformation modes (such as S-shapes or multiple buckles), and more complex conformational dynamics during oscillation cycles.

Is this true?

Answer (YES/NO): NO